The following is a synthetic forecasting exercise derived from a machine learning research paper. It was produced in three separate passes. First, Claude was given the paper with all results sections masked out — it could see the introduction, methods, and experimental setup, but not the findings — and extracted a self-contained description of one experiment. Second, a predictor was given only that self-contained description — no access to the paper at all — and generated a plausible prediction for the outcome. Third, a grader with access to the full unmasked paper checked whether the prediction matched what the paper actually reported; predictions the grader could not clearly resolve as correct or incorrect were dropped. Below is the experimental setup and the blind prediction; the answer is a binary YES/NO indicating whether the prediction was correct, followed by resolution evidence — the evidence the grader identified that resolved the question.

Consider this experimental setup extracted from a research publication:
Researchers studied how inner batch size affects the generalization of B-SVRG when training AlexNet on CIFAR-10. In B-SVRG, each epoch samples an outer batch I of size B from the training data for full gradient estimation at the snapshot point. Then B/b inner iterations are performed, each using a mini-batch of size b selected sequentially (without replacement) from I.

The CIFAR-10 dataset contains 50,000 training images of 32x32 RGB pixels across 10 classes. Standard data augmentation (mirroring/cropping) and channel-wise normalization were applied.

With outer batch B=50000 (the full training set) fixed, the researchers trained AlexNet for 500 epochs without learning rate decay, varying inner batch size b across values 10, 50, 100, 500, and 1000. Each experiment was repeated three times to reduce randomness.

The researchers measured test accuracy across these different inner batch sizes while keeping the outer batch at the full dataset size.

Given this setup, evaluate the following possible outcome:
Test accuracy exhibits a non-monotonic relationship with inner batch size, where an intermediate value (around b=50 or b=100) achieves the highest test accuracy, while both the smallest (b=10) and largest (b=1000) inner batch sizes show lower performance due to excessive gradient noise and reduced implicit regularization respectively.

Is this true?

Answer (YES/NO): NO